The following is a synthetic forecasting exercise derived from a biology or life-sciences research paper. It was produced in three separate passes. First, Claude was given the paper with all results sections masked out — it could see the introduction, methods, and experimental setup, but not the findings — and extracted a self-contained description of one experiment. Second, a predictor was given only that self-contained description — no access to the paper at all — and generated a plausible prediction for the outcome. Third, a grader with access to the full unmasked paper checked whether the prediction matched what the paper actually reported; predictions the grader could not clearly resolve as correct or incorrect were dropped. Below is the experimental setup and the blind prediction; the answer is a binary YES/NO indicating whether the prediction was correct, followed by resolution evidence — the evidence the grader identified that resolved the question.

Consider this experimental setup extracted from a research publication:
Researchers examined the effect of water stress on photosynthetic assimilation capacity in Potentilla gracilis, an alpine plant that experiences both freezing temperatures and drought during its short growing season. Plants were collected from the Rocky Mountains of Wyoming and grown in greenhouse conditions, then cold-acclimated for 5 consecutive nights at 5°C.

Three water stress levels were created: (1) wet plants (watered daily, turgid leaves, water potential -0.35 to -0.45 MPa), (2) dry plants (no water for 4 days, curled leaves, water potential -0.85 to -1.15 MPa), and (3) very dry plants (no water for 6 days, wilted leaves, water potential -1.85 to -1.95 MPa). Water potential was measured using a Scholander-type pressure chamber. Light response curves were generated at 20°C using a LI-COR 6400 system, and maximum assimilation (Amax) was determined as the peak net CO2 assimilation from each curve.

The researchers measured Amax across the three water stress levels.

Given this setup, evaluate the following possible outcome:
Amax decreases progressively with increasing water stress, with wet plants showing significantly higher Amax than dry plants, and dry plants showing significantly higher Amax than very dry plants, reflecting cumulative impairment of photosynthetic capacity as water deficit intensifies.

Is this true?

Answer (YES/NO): YES